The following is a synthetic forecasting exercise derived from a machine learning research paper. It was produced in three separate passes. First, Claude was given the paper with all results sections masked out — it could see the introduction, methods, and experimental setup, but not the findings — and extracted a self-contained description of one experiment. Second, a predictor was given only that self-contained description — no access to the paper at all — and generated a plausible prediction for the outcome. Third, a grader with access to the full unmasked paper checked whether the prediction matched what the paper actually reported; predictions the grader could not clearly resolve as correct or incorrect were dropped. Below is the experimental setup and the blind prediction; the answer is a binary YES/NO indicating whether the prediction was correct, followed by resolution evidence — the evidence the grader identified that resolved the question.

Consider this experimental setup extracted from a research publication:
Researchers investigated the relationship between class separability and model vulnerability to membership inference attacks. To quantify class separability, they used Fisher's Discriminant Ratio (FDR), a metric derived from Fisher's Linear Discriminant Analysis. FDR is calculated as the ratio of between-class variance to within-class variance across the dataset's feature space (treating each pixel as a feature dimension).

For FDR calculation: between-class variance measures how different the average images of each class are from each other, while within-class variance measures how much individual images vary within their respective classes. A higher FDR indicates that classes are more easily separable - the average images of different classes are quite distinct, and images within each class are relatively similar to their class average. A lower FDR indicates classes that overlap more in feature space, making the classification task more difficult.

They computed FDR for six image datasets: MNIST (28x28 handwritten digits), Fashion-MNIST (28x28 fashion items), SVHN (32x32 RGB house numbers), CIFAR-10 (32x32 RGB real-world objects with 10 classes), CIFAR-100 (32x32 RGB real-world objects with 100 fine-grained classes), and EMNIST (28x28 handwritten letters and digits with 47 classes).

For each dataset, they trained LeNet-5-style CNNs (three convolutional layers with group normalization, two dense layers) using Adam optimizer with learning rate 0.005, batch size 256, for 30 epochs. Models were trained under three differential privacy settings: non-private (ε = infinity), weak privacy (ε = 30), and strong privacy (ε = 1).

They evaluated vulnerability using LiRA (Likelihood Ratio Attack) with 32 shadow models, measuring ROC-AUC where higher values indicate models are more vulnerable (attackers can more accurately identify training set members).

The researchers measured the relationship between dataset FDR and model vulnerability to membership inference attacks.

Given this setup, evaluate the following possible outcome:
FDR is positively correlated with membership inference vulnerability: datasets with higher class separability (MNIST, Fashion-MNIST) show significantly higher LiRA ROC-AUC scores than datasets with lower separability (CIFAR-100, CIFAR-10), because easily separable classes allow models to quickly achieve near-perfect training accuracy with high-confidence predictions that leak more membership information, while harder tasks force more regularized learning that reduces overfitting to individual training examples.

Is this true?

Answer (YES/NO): NO